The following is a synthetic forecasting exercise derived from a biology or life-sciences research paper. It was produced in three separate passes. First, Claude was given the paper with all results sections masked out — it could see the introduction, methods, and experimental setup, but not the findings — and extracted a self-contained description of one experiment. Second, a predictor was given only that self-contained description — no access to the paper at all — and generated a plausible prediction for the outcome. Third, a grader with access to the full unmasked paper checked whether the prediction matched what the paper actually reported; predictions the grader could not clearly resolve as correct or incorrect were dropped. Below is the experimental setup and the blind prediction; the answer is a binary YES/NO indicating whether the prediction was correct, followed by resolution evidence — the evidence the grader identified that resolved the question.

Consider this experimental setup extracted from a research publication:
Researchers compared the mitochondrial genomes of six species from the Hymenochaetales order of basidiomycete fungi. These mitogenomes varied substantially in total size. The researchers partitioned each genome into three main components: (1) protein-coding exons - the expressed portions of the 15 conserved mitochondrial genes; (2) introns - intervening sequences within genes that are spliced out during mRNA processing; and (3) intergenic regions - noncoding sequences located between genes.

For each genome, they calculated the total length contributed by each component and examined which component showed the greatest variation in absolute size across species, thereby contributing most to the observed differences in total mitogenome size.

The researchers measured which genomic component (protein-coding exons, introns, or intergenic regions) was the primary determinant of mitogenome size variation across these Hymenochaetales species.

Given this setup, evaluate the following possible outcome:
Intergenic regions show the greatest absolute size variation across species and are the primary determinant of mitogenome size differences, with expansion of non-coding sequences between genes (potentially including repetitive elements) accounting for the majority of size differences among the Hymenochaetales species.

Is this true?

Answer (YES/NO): YES